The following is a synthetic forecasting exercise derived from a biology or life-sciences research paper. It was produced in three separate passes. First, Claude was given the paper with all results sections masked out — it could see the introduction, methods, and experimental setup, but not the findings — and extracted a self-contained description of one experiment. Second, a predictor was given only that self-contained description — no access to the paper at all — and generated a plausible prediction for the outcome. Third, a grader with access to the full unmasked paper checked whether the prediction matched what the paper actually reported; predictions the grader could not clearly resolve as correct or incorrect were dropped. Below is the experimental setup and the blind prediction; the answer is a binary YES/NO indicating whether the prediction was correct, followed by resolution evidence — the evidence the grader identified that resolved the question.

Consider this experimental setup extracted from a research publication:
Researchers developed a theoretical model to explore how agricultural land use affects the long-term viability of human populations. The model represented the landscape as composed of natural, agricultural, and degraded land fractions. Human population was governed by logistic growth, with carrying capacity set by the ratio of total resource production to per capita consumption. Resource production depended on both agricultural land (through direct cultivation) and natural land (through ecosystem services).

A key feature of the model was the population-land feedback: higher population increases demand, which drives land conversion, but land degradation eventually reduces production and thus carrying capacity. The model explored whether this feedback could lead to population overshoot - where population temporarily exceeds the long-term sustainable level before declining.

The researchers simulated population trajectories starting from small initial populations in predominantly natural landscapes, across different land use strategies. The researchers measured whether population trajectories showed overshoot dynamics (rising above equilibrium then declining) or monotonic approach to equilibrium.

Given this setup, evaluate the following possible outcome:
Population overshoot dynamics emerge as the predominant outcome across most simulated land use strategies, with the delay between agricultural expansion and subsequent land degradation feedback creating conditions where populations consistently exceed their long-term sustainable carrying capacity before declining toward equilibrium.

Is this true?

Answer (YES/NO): YES